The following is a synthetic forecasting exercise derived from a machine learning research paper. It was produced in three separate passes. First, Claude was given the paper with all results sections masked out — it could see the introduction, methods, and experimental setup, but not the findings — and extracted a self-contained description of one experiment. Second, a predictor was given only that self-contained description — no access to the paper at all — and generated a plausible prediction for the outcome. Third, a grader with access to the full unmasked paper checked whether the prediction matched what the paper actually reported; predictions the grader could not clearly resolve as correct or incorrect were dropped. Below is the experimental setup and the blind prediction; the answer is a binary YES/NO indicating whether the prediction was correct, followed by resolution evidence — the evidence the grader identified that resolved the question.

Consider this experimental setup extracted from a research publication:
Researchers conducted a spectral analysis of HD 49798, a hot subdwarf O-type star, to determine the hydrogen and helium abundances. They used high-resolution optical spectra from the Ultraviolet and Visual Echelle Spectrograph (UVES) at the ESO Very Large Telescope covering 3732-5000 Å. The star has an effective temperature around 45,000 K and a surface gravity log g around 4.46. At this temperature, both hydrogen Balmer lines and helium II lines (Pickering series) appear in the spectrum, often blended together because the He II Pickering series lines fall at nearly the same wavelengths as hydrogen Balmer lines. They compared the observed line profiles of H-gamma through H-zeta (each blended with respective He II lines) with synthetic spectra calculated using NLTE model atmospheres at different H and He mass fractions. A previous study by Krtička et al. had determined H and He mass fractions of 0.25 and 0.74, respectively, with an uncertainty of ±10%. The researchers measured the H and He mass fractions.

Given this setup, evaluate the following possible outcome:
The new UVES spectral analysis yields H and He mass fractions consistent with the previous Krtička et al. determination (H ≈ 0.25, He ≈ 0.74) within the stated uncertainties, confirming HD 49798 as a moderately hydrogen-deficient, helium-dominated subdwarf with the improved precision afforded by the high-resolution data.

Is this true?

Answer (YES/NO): NO